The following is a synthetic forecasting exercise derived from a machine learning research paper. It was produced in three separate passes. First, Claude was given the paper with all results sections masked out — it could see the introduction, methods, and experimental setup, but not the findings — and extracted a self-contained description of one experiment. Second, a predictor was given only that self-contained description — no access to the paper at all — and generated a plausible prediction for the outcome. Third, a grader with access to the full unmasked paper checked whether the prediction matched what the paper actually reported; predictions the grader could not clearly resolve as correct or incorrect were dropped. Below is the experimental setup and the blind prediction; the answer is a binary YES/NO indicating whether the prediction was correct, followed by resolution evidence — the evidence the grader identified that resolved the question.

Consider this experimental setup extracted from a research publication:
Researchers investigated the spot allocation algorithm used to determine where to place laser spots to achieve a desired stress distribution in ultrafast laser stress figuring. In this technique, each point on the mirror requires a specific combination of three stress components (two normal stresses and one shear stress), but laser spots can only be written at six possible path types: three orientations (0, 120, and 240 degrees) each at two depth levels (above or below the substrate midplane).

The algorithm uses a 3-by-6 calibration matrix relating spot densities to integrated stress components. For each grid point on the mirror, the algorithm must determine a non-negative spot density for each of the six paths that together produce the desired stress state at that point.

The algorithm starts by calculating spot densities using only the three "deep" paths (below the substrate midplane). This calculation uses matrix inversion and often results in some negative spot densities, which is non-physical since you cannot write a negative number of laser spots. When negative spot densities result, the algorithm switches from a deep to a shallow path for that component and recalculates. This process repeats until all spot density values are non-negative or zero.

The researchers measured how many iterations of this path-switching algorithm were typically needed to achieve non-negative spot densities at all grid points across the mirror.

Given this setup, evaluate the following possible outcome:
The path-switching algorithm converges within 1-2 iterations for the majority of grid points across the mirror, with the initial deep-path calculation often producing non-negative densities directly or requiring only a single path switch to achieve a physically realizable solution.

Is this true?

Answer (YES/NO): NO